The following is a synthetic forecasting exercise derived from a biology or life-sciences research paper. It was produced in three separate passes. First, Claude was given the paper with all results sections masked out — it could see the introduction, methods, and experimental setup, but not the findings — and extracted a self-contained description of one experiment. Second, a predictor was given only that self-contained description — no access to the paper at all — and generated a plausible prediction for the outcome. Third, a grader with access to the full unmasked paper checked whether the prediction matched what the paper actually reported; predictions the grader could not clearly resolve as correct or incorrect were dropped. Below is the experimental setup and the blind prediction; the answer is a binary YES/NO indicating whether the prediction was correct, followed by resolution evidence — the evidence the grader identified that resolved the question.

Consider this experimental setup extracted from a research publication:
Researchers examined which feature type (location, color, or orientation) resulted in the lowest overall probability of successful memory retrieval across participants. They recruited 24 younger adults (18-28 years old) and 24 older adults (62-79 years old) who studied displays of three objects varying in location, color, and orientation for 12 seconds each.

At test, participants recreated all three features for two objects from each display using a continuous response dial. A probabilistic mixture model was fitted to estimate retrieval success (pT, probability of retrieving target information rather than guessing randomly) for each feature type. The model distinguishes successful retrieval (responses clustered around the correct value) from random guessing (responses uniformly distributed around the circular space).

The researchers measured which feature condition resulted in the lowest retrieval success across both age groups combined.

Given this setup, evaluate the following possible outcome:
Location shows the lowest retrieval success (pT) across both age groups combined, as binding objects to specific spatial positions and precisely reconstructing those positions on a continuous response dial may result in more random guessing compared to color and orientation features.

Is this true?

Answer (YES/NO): NO